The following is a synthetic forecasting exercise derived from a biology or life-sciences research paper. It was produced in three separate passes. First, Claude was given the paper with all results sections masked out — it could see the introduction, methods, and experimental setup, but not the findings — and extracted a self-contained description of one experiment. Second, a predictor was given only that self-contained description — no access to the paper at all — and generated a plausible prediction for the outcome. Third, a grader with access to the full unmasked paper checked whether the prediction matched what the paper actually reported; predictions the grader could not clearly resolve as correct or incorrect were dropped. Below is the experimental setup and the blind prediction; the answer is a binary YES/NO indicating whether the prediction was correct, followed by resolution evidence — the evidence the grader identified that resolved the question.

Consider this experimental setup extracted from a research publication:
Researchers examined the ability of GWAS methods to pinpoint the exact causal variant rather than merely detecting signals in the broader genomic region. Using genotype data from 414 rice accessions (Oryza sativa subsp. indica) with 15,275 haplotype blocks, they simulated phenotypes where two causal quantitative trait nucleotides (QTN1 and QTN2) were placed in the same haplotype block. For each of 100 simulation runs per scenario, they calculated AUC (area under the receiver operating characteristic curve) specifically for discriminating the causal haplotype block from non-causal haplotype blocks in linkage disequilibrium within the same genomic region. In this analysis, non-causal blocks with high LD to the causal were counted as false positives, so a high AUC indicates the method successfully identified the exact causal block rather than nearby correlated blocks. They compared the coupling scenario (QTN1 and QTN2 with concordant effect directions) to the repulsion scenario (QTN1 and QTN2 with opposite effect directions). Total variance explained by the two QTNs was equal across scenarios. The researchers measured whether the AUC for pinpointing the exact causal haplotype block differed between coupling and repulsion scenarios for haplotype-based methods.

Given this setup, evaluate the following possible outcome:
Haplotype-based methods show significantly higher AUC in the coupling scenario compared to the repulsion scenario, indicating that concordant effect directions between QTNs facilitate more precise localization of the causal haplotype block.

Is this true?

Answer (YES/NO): NO